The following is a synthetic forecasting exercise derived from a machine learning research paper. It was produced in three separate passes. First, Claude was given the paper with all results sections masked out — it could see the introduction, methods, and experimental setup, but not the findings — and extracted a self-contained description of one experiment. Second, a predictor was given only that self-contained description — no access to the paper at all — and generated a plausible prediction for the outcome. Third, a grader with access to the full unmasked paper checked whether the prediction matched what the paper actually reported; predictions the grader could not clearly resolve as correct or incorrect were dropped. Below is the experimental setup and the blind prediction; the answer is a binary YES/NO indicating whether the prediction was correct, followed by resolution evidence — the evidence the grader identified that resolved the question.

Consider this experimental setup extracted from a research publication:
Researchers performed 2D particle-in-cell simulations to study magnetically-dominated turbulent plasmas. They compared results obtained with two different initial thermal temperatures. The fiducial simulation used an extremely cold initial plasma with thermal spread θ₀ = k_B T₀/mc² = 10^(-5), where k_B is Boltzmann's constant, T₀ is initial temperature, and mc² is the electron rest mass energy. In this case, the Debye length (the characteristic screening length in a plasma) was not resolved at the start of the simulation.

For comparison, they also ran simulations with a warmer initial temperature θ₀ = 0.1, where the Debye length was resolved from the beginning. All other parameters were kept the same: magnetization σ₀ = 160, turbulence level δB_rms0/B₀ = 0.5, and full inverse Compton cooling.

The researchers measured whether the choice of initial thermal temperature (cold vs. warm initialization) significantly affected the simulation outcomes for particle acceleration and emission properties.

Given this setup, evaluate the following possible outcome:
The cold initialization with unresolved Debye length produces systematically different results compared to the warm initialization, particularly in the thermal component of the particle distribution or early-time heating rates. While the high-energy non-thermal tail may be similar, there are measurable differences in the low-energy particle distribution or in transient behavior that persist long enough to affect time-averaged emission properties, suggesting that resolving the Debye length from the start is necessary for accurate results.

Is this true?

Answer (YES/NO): NO